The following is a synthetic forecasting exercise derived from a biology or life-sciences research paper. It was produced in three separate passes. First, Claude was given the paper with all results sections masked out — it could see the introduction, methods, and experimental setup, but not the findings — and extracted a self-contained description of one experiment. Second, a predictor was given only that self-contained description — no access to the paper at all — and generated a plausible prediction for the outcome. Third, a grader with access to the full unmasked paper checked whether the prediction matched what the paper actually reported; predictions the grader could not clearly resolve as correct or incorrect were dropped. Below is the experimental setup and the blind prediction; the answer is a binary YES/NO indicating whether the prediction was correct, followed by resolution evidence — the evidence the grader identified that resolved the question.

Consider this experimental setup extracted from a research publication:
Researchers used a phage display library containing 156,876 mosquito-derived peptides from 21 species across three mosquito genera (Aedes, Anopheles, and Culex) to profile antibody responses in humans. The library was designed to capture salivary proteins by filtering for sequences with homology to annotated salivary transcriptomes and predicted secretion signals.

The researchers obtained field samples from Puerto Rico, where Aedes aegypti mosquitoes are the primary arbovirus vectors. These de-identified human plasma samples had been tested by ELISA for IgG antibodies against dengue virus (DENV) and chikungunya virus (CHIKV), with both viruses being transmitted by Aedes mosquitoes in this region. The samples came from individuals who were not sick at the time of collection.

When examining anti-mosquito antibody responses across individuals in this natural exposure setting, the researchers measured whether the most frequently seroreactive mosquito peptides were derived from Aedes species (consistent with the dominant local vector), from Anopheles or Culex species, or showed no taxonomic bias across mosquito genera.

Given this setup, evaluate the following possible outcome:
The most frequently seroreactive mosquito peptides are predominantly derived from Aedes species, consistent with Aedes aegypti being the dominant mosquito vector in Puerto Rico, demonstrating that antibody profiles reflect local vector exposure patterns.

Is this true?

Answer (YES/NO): NO